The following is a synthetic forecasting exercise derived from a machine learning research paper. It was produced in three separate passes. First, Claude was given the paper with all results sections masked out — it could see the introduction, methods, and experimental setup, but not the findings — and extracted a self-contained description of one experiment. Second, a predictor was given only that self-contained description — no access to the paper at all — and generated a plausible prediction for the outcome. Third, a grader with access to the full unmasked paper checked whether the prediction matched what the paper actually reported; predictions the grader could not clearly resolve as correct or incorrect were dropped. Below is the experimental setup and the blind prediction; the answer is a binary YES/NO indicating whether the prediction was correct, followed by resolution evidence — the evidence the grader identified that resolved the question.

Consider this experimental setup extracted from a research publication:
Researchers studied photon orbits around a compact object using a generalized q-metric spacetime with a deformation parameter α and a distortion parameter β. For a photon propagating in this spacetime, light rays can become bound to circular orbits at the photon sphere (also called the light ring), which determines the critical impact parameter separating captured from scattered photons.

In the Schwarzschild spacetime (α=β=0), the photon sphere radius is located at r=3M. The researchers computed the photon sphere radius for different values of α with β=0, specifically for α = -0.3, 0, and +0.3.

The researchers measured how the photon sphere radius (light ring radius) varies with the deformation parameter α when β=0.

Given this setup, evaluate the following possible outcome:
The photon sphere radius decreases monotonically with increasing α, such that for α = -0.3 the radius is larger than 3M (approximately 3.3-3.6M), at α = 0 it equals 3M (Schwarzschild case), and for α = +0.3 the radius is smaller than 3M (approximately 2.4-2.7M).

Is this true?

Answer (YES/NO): NO